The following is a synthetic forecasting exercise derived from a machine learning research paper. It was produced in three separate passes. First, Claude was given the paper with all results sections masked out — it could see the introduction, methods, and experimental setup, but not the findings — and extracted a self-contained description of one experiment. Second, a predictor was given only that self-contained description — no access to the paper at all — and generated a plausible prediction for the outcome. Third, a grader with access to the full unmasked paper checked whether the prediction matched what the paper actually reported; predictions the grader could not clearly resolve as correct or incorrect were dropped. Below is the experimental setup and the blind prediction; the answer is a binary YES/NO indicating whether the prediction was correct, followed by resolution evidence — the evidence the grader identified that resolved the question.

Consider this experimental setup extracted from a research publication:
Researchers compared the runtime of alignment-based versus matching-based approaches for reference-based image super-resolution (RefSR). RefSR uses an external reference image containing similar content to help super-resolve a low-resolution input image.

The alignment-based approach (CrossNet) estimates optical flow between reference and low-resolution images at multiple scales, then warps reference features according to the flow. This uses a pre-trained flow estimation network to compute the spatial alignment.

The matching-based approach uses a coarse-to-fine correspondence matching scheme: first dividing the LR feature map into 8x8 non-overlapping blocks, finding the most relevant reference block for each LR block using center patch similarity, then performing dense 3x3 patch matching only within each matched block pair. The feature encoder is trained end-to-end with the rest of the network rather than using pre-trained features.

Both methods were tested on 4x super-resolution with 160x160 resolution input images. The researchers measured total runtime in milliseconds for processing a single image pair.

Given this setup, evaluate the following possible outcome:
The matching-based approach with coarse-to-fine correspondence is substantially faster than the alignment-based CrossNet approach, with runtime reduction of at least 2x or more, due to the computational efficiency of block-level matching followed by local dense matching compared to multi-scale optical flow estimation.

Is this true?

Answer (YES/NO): NO